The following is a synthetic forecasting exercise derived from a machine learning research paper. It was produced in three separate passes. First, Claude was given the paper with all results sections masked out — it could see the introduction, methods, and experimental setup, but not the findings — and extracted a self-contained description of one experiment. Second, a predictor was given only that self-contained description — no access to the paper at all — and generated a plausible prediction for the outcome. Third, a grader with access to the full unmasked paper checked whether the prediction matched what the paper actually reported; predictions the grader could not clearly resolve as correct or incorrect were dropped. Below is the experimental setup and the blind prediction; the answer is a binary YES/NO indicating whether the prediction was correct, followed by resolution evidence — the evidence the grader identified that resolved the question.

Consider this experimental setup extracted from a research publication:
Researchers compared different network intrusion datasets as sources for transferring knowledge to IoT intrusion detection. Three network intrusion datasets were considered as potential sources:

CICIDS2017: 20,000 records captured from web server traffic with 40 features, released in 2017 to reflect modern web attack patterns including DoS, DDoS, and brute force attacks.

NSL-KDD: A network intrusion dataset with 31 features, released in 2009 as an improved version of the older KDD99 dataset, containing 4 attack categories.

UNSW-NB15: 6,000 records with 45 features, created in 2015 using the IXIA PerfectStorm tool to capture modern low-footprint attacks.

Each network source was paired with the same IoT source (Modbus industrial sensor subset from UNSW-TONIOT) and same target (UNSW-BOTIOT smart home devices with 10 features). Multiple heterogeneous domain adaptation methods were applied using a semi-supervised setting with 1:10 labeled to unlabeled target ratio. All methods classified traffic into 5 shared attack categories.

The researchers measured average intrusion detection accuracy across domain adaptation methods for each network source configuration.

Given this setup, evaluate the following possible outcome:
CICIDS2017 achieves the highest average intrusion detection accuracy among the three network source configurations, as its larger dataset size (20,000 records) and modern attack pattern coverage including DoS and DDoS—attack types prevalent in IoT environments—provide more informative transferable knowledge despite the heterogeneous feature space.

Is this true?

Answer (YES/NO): NO